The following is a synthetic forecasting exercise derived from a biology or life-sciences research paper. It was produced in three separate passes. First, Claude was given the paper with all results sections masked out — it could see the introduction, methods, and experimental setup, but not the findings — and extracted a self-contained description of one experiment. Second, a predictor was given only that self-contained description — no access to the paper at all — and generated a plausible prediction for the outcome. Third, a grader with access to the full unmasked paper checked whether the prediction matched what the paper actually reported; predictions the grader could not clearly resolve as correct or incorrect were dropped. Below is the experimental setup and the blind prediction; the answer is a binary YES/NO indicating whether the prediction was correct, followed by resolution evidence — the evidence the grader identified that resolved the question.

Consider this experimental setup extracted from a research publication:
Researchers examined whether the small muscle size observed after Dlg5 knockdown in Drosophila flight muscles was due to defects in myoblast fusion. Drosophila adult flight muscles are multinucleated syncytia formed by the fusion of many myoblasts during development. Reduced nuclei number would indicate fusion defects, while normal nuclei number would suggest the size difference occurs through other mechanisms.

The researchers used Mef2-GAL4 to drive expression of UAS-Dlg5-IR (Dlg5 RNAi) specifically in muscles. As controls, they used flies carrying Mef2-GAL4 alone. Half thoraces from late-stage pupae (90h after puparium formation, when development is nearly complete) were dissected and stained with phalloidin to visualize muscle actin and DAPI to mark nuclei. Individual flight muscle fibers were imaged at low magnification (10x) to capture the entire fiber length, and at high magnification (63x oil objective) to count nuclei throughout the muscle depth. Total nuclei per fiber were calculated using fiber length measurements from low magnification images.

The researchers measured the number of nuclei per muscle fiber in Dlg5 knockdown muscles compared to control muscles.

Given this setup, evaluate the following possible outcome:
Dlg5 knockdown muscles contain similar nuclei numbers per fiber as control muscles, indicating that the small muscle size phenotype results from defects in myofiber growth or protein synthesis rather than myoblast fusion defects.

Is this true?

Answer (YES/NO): YES